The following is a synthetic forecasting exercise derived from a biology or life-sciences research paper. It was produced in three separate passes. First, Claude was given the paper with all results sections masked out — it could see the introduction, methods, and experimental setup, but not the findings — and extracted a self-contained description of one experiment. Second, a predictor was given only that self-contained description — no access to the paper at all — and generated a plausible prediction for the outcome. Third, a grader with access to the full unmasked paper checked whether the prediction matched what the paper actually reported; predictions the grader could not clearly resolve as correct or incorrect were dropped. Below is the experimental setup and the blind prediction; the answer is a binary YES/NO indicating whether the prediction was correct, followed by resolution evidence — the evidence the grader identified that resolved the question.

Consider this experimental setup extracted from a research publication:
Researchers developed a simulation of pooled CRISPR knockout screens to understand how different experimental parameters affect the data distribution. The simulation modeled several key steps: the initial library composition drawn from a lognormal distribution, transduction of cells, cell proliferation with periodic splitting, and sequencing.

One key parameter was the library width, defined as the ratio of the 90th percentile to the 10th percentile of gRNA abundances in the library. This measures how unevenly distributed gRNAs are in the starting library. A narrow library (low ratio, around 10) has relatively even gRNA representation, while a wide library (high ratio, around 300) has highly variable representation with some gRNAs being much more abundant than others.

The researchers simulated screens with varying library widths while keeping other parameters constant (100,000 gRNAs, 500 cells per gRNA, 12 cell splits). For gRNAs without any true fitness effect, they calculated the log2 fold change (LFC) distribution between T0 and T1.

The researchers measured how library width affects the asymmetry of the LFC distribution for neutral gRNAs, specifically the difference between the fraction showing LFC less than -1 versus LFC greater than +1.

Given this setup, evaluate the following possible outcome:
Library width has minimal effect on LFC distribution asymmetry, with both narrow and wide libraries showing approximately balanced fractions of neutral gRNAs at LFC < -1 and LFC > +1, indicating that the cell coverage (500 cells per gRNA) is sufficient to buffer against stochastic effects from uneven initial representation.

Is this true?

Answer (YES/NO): NO